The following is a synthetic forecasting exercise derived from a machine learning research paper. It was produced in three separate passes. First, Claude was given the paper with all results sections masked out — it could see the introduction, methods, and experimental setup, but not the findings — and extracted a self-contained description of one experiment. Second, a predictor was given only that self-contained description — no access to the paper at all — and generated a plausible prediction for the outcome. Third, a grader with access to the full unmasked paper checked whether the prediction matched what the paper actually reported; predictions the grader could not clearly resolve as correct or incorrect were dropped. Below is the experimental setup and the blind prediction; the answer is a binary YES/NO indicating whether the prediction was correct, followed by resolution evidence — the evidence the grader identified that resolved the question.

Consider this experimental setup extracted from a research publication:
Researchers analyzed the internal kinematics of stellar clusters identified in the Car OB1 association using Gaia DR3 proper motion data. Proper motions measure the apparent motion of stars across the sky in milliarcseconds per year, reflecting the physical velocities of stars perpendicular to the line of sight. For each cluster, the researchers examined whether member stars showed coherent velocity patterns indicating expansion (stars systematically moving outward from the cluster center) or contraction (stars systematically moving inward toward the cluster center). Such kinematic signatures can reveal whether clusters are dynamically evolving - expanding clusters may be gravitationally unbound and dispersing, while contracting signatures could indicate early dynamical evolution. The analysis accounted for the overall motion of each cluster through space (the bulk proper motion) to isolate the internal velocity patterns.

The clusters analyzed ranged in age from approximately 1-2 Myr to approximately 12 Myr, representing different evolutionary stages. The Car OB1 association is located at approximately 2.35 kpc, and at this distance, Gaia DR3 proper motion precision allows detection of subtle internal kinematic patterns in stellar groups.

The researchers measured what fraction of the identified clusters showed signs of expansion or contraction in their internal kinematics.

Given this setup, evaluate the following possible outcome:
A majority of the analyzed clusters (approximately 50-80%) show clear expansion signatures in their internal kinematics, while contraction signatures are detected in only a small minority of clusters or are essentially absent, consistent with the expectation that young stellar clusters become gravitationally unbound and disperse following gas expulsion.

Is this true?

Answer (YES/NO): YES